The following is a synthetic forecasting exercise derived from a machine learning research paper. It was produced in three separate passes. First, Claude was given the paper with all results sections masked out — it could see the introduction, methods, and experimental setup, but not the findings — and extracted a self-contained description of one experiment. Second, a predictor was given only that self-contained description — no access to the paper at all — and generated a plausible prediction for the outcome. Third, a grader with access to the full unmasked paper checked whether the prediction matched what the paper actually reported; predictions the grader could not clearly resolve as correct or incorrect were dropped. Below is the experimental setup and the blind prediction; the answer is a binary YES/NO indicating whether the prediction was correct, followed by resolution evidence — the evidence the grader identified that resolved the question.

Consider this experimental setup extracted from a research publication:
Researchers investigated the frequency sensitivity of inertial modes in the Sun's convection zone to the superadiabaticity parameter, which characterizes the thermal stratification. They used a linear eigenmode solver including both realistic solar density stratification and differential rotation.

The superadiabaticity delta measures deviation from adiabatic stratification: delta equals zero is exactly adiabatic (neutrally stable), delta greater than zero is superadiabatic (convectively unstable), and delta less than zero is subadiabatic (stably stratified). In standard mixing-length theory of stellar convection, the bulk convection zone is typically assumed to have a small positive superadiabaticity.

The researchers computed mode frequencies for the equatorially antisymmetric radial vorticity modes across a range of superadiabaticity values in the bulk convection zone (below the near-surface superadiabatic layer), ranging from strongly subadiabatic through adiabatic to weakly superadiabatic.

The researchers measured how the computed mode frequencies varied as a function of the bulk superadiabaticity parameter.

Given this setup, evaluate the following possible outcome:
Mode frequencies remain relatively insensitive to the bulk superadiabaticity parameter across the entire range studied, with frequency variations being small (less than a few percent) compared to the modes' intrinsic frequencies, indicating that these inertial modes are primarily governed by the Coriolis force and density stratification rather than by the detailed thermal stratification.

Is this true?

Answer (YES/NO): NO